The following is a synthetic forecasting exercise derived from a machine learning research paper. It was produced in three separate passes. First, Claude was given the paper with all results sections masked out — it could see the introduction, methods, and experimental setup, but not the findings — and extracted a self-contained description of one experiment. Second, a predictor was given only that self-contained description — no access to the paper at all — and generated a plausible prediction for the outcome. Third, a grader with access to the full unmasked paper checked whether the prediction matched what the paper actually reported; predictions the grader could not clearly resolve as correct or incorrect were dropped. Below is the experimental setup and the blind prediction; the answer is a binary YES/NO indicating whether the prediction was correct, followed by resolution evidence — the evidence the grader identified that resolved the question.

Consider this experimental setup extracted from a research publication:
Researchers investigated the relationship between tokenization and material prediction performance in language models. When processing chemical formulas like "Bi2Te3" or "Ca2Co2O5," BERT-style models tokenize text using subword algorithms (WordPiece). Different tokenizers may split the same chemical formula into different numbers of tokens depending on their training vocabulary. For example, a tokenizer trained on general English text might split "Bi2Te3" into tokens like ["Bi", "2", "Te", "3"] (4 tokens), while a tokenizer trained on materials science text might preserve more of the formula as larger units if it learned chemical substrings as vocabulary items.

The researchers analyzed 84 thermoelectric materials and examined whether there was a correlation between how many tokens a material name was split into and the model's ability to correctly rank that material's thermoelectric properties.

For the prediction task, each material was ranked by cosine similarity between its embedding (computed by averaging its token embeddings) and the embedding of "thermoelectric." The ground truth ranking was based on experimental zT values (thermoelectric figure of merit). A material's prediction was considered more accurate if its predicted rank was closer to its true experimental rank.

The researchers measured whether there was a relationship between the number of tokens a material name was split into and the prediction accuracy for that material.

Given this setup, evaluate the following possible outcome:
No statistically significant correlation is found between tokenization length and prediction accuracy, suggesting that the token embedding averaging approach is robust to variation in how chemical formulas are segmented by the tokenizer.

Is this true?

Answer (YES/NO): NO